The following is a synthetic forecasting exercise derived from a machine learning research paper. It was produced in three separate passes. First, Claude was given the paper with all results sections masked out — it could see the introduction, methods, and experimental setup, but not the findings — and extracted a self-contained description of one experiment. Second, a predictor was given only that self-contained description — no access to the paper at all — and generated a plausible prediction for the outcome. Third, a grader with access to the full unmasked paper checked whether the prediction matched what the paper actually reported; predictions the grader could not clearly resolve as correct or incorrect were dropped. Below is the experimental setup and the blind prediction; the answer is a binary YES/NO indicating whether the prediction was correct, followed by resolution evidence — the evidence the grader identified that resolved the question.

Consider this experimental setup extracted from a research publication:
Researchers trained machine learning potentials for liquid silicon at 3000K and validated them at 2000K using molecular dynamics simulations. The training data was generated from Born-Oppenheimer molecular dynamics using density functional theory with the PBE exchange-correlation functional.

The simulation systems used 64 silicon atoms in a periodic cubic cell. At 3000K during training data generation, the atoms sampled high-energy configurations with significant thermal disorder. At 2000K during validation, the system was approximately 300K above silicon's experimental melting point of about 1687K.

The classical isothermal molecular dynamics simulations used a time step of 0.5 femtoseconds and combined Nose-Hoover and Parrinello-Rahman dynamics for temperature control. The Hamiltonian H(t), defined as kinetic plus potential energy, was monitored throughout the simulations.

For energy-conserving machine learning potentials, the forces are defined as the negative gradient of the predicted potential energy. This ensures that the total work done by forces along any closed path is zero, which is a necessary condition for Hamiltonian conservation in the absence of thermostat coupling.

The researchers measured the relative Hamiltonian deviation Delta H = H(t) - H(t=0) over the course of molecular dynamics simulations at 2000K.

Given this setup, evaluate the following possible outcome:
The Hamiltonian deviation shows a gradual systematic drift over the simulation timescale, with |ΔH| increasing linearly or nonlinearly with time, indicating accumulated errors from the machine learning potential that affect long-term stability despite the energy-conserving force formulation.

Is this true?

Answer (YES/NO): NO